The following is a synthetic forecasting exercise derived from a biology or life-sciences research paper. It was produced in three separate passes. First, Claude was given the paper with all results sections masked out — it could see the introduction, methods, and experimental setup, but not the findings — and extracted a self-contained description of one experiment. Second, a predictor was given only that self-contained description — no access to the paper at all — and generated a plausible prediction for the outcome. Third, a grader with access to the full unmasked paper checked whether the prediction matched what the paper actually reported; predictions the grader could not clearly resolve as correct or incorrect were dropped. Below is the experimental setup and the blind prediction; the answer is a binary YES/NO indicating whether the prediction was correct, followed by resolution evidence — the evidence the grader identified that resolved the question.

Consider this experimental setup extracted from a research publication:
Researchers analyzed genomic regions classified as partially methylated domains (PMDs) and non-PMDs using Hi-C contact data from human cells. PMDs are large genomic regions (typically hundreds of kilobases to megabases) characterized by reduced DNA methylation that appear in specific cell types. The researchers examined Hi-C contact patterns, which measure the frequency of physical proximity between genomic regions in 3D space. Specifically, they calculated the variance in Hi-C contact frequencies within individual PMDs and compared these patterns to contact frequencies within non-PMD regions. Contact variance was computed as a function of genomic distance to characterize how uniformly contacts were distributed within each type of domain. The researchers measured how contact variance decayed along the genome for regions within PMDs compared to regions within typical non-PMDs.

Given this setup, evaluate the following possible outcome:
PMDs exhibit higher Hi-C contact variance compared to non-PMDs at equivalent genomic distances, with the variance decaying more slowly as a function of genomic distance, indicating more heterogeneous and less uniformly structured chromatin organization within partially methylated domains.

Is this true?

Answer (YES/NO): NO